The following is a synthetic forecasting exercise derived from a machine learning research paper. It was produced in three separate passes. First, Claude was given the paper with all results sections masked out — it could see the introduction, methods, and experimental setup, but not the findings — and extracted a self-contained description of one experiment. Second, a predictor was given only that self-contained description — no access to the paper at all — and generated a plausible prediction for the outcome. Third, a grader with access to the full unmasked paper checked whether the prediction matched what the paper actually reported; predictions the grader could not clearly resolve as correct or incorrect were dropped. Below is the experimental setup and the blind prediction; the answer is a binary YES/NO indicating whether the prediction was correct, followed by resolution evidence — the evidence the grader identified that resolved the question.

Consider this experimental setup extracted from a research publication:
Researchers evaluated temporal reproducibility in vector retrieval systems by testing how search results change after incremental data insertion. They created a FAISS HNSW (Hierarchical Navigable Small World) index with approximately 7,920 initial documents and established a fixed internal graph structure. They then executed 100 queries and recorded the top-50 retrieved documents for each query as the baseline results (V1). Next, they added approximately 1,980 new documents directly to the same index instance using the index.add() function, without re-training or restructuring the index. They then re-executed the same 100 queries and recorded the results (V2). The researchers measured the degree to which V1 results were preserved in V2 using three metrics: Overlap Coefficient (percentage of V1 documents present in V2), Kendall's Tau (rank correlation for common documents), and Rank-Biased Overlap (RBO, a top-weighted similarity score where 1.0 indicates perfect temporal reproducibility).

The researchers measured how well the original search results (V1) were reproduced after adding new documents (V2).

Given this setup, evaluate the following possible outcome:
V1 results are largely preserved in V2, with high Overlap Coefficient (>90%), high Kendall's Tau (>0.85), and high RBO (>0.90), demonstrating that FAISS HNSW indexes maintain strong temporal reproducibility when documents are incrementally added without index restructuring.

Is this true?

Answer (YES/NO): NO